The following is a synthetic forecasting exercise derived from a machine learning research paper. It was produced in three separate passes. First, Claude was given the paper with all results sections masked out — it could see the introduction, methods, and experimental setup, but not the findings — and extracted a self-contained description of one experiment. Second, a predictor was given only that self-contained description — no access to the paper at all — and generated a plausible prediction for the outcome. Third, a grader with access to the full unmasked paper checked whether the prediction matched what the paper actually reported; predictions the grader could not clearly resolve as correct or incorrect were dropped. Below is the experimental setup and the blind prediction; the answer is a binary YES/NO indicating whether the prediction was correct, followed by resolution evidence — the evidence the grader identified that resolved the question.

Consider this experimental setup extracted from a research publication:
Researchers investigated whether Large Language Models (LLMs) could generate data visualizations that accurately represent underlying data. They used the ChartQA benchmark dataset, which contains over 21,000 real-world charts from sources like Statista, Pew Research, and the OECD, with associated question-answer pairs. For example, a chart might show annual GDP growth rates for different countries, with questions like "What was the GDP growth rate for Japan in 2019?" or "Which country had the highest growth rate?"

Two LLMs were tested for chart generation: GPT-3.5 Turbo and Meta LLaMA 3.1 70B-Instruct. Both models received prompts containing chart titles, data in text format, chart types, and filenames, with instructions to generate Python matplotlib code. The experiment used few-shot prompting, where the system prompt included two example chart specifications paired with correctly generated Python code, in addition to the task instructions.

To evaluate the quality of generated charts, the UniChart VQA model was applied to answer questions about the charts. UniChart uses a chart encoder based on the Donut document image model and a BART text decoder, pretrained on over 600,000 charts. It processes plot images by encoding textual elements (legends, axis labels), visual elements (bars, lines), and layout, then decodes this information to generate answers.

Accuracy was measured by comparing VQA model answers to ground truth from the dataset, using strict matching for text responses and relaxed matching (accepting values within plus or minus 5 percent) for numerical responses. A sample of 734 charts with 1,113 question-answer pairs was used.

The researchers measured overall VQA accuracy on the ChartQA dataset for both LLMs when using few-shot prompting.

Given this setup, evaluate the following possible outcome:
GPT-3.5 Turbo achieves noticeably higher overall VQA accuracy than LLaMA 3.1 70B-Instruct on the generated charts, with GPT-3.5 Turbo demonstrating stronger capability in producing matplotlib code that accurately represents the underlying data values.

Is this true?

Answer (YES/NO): NO